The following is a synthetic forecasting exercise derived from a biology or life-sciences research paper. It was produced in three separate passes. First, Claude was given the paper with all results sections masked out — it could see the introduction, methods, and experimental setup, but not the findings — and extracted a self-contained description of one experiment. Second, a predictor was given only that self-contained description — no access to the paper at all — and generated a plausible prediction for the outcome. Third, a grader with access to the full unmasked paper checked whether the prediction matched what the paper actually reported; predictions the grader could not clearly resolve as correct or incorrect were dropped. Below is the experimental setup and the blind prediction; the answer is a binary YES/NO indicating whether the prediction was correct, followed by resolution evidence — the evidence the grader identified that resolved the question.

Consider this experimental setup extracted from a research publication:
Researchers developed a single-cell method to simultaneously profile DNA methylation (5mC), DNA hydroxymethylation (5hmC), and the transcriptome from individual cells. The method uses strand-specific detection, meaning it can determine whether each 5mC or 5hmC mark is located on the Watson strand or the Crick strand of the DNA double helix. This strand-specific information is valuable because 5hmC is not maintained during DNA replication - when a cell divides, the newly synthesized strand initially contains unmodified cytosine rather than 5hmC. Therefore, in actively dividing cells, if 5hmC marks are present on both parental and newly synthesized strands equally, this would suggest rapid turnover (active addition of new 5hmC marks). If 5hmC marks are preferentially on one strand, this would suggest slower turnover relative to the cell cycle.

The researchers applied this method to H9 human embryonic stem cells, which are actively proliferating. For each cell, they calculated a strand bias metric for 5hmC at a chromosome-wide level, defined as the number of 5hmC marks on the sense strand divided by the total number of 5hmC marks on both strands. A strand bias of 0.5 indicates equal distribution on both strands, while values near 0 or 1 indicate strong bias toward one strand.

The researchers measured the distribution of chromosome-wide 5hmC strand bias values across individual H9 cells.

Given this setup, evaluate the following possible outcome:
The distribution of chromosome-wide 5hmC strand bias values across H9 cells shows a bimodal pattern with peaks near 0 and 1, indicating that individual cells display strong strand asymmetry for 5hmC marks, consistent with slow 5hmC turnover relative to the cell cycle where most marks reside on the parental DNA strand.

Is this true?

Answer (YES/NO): NO